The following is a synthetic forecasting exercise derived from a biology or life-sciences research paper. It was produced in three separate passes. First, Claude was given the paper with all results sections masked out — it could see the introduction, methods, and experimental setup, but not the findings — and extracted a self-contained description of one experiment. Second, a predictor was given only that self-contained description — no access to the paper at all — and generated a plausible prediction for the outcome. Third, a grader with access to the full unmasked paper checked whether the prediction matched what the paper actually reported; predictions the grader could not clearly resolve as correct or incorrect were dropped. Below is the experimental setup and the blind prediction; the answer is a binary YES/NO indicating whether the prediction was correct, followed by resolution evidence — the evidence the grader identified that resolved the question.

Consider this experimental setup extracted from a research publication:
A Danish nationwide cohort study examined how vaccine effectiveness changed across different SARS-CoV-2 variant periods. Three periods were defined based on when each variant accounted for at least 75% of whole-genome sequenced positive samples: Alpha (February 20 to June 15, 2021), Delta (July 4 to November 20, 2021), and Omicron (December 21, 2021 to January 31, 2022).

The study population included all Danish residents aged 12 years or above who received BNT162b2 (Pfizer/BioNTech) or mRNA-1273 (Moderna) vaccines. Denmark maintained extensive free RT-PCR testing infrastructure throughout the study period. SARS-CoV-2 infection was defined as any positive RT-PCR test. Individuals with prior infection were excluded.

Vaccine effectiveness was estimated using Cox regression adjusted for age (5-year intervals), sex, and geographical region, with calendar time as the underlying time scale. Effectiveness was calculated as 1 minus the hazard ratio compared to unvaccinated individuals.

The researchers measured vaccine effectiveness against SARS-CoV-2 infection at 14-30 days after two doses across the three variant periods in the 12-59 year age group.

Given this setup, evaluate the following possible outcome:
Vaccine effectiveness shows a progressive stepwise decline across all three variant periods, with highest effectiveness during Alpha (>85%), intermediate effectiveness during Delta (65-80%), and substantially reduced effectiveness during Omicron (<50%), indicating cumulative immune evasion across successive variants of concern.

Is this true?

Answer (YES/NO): NO